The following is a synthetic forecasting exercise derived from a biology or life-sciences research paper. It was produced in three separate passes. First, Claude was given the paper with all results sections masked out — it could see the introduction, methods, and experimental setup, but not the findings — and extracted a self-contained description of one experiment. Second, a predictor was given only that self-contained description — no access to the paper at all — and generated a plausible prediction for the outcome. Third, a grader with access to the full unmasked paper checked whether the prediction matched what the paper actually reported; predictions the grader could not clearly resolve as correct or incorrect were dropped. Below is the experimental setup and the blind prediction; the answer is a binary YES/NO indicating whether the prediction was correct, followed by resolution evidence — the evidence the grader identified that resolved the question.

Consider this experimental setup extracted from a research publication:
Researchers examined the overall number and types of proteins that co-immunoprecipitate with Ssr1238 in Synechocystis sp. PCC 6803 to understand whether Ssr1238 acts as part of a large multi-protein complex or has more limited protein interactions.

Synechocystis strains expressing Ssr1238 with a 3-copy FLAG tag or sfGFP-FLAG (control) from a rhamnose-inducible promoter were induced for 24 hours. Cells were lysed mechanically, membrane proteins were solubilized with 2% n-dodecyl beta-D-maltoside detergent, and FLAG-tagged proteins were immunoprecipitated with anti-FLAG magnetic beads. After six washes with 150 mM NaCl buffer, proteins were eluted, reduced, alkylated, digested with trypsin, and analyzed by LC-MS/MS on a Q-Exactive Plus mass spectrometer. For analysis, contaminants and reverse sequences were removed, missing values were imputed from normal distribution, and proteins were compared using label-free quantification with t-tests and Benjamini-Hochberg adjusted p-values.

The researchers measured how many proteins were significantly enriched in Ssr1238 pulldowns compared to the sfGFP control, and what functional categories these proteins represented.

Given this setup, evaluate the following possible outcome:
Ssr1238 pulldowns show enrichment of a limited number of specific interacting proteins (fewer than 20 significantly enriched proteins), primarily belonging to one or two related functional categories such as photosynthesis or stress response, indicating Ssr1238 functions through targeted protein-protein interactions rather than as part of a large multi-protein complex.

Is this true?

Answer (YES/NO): NO